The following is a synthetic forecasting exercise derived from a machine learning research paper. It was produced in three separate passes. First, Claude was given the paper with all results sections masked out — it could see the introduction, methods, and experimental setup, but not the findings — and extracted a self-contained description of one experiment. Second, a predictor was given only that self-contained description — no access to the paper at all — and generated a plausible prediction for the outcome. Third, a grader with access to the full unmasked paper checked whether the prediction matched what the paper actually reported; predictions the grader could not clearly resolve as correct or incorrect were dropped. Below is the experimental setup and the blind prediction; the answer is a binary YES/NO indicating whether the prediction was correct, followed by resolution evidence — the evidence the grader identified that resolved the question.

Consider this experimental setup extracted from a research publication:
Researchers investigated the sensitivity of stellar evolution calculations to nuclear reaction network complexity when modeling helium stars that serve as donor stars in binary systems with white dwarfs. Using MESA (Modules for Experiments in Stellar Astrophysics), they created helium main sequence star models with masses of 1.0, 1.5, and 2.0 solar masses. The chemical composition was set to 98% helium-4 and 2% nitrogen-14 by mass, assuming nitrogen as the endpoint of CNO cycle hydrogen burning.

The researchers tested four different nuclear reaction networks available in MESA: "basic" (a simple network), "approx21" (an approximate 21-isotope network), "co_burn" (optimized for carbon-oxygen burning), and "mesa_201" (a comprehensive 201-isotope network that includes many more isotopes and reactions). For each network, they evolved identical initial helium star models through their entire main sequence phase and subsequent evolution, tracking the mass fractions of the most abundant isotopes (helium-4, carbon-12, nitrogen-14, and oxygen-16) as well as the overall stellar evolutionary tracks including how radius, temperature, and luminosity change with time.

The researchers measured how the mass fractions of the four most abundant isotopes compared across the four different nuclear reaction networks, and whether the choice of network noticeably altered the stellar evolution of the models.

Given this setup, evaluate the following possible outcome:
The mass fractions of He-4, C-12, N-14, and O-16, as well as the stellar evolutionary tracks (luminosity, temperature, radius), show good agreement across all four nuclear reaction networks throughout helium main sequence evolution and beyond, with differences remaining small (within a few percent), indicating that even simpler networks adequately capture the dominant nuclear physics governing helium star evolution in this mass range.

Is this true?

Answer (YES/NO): YES